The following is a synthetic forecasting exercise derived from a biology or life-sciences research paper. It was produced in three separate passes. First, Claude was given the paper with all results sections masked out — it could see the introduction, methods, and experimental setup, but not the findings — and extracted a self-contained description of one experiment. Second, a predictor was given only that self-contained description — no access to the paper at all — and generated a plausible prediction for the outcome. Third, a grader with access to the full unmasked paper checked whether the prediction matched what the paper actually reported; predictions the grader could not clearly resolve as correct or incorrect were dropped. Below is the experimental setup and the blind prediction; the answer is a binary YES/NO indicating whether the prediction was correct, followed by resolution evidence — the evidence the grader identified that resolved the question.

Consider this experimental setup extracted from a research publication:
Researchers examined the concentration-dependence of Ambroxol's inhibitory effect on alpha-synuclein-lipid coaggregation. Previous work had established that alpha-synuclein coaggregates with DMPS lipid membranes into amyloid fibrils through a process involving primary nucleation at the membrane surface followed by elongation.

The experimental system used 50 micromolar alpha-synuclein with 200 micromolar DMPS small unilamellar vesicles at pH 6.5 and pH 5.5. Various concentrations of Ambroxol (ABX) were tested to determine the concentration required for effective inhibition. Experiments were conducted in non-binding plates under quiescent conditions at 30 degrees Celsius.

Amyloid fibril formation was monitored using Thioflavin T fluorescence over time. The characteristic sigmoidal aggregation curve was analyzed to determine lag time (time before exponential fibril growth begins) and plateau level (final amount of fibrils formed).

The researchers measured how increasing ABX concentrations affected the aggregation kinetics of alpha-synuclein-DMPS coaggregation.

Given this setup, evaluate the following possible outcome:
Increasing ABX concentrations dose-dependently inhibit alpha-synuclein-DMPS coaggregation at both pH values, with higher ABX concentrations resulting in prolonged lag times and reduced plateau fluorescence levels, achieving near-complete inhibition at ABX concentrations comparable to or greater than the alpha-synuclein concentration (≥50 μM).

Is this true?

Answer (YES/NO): NO